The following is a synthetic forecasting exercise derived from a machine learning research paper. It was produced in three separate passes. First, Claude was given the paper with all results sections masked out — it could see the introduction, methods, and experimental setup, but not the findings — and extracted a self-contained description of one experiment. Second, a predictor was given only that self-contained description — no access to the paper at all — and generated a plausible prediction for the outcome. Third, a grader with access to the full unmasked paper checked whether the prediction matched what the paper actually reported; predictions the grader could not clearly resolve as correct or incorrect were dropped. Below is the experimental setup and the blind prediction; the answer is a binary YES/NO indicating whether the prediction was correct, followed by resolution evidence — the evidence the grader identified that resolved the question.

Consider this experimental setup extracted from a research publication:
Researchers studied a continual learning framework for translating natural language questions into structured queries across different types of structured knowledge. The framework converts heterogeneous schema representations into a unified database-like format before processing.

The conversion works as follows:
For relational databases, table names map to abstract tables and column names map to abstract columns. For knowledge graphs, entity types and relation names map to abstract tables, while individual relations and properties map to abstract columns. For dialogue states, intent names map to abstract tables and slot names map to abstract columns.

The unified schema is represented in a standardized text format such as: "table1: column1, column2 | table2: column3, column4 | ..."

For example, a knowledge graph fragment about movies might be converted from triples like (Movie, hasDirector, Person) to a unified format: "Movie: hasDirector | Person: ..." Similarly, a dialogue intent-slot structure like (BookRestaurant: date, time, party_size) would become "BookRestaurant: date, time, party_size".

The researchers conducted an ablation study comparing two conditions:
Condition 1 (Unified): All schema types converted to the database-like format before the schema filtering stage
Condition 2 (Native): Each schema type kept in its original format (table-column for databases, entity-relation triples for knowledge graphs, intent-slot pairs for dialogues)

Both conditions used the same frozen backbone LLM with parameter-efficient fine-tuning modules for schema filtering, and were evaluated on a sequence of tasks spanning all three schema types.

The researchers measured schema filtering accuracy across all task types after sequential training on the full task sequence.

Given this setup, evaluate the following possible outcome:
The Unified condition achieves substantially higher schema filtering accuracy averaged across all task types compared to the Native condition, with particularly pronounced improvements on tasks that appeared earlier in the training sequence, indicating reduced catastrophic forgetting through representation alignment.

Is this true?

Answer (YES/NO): NO